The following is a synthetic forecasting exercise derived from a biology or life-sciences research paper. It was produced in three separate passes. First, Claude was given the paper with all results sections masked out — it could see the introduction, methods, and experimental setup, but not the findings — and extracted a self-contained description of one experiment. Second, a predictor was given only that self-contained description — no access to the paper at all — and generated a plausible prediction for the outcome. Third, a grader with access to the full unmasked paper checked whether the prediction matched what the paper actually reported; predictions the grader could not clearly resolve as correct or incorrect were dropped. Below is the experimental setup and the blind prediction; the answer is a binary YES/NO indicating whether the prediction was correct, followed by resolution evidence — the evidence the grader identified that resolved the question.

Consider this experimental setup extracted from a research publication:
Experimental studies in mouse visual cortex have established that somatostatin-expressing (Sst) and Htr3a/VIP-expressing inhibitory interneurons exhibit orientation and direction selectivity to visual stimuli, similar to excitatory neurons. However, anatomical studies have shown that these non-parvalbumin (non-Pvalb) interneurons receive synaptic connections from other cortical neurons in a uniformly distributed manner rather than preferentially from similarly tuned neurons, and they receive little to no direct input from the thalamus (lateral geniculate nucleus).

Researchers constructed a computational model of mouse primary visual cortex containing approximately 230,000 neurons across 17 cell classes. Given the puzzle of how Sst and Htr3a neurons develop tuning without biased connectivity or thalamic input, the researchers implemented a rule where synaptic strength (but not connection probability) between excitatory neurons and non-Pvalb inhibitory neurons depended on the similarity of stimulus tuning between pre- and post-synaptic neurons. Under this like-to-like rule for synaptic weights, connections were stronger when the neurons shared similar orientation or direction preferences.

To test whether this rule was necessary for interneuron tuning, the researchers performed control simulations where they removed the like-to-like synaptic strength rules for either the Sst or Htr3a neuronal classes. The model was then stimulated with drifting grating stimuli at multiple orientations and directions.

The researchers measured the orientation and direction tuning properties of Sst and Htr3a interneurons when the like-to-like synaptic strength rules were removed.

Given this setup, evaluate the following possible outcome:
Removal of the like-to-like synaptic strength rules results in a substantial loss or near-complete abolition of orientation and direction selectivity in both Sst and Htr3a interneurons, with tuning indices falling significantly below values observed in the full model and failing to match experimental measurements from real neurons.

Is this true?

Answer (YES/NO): YES